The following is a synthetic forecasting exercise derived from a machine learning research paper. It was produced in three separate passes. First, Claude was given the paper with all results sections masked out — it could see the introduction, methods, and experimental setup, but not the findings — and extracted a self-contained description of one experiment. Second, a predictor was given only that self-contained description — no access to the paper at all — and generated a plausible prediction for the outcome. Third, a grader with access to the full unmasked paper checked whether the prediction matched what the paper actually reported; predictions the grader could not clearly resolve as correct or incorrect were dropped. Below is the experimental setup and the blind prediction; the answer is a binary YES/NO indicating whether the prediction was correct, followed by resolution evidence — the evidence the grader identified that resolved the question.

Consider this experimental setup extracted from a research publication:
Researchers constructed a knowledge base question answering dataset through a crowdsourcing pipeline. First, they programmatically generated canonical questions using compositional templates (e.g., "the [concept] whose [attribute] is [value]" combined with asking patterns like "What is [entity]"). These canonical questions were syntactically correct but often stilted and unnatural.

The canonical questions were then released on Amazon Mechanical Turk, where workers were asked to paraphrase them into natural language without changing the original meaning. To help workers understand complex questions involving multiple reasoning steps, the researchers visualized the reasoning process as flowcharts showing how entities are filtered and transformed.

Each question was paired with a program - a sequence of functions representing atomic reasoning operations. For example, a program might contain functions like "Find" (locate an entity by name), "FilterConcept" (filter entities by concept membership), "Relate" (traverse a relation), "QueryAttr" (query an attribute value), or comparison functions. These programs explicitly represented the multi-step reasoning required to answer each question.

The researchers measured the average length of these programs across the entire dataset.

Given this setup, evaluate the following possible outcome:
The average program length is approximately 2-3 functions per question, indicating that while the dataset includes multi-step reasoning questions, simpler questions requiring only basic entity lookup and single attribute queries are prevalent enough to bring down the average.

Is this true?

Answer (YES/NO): NO